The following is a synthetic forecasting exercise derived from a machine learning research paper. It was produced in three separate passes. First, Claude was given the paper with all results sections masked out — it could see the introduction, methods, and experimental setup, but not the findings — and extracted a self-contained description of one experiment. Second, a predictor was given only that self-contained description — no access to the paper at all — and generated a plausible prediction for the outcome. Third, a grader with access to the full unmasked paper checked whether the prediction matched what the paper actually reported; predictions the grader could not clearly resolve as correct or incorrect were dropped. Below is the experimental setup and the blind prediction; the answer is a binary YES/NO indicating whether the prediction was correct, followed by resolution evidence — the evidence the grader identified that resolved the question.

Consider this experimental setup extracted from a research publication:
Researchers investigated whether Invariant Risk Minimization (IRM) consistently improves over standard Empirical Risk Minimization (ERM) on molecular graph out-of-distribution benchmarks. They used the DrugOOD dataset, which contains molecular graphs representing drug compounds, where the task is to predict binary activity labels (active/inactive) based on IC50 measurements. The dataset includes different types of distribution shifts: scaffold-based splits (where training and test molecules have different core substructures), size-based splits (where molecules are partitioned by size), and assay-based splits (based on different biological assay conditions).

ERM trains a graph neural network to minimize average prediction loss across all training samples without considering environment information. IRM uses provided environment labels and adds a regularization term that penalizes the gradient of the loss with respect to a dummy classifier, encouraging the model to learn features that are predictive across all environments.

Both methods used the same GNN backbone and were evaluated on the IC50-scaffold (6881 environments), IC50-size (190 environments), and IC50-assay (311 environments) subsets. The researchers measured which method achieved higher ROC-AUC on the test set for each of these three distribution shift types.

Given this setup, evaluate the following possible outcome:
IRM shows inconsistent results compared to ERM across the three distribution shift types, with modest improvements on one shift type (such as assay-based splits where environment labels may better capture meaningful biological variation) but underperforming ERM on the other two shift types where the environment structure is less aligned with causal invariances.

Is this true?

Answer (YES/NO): YES